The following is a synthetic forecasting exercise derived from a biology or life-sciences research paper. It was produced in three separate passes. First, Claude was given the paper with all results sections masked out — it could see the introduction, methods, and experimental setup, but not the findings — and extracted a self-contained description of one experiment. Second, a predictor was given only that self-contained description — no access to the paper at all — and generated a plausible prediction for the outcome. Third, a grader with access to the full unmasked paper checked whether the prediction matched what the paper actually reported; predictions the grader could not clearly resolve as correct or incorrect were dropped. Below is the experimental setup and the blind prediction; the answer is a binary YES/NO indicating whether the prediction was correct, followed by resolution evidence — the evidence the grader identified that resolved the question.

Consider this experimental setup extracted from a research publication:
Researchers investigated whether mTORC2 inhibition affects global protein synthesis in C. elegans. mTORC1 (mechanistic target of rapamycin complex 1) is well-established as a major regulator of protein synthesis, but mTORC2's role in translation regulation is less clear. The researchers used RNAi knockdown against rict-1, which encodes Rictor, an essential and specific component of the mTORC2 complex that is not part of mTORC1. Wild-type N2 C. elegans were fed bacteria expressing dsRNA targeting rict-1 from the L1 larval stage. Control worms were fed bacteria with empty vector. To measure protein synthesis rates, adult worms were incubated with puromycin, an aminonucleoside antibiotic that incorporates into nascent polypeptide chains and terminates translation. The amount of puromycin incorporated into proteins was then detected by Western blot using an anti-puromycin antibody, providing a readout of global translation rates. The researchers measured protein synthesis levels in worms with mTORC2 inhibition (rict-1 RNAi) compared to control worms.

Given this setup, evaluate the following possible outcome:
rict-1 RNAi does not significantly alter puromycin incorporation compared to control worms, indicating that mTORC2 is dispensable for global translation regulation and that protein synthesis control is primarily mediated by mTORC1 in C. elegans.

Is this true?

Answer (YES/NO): NO